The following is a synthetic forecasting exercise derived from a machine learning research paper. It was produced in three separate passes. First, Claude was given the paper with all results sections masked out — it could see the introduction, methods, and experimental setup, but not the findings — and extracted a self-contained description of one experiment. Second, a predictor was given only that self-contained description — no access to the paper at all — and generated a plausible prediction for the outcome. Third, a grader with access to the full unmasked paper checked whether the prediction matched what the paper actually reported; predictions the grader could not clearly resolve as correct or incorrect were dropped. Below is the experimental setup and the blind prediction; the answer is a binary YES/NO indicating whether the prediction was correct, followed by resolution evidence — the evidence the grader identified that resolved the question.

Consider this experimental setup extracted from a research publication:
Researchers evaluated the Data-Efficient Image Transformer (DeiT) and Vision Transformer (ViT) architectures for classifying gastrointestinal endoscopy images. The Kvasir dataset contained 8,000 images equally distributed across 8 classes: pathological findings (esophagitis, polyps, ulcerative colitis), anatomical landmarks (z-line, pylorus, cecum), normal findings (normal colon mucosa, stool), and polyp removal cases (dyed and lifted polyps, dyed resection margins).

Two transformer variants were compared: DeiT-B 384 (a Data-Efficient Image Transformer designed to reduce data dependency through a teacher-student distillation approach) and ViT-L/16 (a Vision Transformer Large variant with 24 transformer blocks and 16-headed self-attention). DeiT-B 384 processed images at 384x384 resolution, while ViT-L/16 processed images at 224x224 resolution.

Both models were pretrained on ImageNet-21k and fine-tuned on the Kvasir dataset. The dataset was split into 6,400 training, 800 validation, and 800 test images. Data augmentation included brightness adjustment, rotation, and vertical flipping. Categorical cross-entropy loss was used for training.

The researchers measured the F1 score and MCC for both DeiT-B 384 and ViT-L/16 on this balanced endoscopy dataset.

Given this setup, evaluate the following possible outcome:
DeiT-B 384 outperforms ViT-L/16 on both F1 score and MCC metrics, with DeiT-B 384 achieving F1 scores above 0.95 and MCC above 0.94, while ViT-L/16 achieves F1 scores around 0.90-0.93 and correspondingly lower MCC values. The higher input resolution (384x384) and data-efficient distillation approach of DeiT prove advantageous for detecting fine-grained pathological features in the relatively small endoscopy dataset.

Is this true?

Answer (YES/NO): NO